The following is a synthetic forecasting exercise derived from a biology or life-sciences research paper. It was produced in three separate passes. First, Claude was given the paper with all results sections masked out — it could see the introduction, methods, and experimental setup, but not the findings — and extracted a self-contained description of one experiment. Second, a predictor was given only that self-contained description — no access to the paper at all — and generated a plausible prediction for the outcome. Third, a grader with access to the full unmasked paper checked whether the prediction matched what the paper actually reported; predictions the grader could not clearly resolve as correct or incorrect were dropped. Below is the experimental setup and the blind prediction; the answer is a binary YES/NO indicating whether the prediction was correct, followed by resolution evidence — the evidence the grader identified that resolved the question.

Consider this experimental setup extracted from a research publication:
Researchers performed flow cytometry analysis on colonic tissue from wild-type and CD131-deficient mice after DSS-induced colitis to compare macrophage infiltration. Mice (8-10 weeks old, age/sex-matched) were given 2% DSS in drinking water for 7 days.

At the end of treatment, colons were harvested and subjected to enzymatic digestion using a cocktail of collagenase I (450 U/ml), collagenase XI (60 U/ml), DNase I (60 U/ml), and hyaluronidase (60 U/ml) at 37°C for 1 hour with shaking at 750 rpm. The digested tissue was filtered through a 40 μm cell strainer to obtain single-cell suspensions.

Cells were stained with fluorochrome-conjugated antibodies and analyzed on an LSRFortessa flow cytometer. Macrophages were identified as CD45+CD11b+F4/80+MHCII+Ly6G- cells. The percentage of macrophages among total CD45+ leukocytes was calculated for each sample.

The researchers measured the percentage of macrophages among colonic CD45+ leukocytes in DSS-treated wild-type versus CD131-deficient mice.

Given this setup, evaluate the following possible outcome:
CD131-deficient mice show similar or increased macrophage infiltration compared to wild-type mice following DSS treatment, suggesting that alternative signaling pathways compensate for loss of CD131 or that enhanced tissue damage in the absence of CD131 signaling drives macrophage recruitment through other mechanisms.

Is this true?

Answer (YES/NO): NO